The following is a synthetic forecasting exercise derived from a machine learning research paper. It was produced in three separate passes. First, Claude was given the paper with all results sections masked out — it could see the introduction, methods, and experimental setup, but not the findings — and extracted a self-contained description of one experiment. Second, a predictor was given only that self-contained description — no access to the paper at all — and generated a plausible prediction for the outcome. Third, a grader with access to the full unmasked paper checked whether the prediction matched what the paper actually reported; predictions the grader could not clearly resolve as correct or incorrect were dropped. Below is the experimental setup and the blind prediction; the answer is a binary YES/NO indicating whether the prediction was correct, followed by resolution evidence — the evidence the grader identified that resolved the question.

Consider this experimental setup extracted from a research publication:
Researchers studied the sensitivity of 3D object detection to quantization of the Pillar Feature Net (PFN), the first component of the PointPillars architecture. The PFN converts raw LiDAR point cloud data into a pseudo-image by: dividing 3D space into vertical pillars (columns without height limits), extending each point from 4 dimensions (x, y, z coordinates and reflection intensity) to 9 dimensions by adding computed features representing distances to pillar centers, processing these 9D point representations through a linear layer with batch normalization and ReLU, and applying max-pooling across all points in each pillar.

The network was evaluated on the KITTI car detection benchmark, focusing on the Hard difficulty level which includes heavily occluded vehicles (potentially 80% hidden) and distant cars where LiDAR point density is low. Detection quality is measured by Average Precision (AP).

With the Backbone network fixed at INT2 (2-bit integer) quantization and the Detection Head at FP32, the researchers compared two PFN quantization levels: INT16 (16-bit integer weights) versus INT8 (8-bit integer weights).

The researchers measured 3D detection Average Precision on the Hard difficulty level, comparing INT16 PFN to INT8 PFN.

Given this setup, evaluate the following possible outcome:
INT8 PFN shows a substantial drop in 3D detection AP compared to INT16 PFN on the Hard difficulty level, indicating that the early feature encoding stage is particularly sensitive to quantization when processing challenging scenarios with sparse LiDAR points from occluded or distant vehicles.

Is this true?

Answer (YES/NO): YES